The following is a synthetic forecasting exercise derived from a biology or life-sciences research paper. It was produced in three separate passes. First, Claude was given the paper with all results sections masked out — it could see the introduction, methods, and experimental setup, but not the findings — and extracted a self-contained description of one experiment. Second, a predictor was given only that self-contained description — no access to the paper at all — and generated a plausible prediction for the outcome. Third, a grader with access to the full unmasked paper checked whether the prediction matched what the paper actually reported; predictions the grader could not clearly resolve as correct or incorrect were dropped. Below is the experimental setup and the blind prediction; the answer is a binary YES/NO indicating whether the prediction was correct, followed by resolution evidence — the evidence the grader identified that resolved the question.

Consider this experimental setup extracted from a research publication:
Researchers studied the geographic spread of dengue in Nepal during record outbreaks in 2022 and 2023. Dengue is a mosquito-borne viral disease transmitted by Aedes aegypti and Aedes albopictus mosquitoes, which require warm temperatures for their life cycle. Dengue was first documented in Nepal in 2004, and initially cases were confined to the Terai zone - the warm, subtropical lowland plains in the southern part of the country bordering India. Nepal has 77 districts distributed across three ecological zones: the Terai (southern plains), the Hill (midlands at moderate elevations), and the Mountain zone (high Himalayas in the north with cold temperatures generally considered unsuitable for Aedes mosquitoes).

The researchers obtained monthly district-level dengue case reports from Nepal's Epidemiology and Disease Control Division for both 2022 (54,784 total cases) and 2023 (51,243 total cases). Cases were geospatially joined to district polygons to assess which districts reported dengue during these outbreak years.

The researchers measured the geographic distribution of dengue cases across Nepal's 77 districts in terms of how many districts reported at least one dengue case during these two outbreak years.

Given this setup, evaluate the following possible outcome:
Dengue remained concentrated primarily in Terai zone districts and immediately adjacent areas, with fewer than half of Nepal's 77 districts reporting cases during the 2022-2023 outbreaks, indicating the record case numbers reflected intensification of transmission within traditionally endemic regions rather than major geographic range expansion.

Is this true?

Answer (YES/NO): NO